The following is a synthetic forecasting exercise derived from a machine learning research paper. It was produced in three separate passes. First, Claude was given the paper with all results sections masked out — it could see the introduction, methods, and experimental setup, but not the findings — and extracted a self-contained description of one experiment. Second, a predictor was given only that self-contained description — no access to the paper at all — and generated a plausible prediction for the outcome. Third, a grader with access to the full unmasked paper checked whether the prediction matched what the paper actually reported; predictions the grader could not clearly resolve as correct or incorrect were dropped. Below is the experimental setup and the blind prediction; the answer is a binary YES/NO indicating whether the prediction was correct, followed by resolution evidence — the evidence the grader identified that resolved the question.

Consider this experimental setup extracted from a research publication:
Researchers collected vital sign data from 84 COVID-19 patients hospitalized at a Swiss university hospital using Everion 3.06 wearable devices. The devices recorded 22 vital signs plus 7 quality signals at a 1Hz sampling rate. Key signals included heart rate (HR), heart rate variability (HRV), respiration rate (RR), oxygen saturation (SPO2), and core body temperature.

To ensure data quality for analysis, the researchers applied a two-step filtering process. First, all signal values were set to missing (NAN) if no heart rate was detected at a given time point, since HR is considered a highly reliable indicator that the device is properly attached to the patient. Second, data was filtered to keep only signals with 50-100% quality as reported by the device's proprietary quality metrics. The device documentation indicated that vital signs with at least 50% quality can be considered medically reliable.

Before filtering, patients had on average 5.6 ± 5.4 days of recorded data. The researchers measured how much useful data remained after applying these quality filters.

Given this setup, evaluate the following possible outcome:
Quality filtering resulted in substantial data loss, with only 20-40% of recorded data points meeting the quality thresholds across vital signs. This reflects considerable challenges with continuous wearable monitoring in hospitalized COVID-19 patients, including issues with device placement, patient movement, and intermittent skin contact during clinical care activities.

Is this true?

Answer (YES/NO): NO